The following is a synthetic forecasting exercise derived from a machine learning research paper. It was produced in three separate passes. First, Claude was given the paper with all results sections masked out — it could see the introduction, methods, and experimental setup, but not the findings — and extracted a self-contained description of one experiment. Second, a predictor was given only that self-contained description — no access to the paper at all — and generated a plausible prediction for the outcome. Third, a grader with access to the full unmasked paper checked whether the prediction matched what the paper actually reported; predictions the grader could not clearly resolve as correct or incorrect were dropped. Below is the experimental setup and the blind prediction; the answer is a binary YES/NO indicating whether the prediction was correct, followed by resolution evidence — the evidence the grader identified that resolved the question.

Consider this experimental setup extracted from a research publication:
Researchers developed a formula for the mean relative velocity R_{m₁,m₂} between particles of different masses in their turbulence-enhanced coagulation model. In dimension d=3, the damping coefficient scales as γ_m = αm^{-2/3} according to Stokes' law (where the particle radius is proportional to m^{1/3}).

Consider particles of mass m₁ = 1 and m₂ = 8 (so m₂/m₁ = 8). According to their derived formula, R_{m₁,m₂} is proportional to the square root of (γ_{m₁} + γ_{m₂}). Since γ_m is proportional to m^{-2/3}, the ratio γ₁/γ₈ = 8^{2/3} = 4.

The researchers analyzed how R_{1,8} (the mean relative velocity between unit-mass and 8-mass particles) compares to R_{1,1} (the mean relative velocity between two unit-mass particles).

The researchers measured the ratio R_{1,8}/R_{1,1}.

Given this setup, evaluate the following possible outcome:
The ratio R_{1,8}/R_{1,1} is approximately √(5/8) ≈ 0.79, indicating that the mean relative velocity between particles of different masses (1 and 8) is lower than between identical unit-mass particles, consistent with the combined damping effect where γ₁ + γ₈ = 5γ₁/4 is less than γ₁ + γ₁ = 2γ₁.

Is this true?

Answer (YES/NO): YES